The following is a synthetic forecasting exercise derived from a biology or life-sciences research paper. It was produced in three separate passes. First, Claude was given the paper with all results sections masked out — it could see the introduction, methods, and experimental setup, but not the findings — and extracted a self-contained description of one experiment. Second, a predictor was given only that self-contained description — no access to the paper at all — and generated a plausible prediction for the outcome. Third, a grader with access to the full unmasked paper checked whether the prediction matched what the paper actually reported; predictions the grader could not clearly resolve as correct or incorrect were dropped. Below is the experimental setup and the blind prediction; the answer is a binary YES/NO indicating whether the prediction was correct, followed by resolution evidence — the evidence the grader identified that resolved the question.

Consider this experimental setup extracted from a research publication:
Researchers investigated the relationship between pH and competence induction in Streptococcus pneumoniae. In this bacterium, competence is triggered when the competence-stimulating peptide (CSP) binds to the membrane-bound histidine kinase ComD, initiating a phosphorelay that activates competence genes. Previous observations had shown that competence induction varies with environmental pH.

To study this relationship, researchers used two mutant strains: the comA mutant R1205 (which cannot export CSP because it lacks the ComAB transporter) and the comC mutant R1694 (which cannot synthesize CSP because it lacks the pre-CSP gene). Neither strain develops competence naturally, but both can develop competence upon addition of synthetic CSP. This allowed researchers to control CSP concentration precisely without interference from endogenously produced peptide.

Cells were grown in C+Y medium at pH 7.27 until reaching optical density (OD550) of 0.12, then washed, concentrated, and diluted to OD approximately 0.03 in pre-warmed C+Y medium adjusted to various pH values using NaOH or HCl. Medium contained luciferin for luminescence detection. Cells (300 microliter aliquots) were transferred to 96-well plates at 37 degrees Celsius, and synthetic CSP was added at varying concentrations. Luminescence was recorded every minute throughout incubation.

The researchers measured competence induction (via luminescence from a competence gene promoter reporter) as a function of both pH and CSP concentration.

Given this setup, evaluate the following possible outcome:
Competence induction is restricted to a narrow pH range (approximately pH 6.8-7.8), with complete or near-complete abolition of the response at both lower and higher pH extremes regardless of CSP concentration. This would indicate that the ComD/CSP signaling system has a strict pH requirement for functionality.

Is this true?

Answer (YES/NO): NO